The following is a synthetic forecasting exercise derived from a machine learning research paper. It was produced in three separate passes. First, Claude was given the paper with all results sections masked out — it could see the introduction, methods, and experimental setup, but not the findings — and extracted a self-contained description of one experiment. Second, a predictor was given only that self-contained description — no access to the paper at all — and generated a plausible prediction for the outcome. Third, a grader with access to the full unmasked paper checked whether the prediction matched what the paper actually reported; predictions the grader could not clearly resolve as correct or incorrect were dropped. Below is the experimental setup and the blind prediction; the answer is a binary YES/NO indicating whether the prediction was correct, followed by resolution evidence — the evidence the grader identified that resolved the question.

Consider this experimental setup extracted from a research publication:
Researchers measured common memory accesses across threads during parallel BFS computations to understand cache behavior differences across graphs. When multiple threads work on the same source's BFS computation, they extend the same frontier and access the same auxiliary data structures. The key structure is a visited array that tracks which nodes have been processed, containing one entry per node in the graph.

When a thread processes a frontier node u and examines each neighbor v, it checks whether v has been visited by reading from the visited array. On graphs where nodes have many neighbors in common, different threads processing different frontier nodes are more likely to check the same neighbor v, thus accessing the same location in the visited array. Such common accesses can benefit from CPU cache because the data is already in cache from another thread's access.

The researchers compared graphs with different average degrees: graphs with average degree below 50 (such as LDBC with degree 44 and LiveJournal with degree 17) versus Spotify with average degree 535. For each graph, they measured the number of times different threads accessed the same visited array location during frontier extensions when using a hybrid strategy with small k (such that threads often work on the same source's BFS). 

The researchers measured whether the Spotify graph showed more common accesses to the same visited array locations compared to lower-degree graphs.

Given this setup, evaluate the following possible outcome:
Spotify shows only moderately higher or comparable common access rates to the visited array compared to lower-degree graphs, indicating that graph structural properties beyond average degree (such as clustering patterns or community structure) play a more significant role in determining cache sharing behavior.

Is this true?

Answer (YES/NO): NO